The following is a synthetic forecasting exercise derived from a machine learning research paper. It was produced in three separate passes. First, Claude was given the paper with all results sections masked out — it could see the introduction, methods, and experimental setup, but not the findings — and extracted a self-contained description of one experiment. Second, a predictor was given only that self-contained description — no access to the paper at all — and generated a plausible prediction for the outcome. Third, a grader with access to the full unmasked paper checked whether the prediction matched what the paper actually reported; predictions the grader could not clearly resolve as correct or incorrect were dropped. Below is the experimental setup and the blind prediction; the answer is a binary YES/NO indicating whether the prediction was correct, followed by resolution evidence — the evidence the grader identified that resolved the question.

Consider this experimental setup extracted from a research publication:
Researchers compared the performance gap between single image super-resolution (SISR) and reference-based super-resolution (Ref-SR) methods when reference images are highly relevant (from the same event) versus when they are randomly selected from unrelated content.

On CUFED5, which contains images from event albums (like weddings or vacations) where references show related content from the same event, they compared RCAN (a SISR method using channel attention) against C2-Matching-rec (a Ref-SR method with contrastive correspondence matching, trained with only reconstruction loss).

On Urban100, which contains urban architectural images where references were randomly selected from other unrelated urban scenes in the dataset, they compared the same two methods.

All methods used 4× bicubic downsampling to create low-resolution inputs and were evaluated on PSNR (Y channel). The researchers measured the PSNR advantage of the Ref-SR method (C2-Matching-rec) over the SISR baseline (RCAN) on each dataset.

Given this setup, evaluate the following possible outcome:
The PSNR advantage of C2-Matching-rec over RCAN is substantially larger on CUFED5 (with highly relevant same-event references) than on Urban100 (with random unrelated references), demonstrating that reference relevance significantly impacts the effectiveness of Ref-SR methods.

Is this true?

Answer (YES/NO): YES